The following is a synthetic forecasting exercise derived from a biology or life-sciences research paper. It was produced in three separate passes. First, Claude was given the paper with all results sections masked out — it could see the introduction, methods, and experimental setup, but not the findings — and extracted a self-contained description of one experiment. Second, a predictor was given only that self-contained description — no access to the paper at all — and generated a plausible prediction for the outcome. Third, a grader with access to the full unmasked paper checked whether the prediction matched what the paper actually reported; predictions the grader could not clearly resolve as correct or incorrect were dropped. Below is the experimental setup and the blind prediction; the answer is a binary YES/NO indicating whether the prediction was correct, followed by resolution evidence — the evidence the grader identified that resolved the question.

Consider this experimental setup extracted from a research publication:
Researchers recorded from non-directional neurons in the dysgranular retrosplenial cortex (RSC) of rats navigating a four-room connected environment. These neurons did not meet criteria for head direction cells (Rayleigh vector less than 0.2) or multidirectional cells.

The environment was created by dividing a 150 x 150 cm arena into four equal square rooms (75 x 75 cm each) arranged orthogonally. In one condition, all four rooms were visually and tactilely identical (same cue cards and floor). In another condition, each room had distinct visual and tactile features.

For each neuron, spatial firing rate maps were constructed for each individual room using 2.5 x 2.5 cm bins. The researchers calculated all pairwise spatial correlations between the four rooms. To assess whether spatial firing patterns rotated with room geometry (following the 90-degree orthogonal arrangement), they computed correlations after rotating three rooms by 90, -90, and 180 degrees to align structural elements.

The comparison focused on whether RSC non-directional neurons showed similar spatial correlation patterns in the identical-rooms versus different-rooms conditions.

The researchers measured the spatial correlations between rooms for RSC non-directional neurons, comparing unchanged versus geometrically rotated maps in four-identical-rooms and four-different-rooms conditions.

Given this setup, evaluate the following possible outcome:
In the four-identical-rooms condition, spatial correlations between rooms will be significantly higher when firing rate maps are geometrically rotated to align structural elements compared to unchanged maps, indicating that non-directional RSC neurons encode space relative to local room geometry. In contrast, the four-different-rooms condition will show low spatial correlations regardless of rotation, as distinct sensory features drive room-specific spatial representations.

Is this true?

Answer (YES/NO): NO